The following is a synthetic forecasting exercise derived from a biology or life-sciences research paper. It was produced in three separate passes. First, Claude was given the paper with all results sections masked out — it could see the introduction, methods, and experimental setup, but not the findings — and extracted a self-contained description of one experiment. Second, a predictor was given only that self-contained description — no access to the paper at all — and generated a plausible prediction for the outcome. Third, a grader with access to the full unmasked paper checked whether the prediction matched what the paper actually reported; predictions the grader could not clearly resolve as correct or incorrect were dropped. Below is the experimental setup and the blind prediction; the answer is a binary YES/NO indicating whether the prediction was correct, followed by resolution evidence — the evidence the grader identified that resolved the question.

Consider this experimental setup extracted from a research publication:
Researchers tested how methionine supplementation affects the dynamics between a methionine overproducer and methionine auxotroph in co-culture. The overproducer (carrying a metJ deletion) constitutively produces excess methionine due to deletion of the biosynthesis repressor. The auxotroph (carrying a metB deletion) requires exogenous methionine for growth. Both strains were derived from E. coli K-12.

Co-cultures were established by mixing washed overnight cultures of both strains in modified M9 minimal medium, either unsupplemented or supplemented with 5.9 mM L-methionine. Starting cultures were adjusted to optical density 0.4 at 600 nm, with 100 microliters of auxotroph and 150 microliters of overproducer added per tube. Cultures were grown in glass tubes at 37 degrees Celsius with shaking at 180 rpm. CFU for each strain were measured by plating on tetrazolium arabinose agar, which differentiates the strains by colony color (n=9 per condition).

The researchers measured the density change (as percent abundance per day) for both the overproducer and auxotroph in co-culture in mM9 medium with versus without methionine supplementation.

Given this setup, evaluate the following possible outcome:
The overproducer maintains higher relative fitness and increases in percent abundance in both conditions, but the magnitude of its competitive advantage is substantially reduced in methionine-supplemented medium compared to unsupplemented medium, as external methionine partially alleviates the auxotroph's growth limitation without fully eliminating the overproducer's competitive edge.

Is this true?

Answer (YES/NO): NO